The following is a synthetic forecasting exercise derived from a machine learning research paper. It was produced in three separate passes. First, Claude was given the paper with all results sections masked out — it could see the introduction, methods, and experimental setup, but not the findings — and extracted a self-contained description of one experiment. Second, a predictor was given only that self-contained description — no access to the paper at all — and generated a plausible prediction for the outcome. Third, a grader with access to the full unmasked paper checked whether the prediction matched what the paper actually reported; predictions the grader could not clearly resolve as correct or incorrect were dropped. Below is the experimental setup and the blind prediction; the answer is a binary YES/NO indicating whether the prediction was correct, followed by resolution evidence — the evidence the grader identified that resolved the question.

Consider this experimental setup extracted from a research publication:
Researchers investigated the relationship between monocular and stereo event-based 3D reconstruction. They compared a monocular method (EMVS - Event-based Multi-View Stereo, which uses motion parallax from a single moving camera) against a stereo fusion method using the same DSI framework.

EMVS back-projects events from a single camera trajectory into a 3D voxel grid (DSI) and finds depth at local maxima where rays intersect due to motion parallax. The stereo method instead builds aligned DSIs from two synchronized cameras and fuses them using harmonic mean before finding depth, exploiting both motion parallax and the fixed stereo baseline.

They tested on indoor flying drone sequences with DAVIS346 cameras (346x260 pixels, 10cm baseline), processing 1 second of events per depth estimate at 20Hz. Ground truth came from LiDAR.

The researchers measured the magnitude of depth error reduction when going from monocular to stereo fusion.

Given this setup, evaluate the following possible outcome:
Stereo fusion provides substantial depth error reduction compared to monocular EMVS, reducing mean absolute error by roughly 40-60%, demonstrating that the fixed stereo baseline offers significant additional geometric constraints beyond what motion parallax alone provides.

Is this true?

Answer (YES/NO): NO